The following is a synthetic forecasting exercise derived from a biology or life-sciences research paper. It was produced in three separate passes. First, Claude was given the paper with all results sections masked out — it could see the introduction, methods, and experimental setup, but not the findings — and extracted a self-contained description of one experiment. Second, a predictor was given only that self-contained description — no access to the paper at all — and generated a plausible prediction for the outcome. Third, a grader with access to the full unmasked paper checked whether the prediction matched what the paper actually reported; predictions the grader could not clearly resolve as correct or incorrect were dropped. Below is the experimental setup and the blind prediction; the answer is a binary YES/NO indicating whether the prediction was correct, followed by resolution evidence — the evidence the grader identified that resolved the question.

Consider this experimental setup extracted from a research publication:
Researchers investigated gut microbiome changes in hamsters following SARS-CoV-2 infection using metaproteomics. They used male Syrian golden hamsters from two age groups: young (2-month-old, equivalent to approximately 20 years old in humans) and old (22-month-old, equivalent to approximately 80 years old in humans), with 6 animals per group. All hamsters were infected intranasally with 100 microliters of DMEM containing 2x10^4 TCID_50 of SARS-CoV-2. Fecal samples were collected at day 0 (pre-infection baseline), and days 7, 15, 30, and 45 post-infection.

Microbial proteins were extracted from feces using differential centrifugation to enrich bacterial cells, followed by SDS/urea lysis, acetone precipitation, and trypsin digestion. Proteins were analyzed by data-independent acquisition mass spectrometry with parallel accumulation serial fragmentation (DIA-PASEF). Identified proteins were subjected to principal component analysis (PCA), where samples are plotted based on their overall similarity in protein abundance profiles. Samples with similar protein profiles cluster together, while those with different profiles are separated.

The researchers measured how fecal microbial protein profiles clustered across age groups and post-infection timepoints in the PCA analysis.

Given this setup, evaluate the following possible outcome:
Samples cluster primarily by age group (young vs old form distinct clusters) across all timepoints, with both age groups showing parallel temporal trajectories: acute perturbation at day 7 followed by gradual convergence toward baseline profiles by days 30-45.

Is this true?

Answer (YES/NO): NO